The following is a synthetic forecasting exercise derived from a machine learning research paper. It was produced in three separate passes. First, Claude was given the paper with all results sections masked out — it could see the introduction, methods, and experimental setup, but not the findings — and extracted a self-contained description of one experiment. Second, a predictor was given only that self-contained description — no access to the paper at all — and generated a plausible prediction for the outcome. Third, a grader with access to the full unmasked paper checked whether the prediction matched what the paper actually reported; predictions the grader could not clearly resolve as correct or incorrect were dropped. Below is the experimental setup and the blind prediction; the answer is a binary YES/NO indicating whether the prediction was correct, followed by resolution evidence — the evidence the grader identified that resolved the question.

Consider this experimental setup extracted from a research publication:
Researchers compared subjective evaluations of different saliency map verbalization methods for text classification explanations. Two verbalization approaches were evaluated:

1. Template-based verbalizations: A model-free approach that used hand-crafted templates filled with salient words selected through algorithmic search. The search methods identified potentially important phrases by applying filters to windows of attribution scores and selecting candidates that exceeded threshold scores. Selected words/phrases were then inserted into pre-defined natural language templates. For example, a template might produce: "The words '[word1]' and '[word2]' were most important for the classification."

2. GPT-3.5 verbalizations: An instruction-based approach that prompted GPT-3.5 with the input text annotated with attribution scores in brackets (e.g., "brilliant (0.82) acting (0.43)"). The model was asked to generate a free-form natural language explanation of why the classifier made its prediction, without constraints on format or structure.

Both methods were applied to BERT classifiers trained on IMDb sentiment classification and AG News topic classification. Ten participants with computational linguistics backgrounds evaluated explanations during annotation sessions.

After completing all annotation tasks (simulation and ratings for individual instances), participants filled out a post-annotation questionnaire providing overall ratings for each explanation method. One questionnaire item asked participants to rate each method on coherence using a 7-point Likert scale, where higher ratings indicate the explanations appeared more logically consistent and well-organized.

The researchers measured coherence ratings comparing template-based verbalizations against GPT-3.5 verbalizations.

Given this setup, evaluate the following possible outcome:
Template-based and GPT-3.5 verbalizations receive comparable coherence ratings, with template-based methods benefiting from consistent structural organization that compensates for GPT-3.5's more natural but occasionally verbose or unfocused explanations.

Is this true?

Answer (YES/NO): NO